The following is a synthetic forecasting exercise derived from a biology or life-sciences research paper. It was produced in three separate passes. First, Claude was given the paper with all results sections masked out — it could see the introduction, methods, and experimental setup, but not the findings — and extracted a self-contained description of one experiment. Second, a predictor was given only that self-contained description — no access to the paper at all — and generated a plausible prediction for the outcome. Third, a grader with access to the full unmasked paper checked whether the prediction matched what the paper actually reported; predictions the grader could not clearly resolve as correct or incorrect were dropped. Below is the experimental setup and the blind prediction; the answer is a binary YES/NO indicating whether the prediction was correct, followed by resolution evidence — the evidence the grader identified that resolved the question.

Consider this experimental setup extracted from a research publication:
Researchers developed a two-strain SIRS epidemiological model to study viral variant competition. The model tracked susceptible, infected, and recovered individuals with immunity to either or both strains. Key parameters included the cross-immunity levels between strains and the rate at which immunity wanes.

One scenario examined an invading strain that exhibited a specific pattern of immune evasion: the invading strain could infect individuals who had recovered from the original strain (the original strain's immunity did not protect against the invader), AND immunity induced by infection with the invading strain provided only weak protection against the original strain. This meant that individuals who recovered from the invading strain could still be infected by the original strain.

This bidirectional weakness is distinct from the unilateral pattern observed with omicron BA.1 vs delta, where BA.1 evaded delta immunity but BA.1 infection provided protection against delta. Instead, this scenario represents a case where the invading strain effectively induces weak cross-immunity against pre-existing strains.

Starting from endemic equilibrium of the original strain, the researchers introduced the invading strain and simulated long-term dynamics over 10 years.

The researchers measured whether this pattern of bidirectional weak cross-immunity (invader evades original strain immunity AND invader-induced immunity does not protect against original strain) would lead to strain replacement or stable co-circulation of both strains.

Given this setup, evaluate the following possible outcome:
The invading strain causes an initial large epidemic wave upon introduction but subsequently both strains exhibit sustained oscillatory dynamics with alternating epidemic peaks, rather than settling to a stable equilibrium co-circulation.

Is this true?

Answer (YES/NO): NO